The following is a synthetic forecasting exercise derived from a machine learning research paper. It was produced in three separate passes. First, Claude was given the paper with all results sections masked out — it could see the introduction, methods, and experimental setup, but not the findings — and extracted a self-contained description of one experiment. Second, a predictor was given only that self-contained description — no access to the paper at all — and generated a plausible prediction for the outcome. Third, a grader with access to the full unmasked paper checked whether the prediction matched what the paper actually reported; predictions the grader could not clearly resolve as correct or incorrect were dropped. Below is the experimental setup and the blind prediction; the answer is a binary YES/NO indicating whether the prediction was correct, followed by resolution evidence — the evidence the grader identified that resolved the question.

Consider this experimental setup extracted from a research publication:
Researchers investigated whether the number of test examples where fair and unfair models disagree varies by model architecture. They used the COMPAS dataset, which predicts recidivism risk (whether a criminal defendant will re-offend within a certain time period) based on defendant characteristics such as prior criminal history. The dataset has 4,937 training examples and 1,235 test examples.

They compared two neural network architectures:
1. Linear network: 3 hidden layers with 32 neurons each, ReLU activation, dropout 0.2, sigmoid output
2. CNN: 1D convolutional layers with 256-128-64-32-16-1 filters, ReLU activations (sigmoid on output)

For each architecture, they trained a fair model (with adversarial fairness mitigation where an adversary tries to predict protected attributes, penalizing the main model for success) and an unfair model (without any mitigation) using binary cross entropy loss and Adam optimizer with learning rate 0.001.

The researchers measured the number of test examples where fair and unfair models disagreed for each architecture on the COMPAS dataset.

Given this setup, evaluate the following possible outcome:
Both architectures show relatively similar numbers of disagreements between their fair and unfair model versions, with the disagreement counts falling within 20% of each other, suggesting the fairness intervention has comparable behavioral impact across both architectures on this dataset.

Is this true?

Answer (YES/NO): YES